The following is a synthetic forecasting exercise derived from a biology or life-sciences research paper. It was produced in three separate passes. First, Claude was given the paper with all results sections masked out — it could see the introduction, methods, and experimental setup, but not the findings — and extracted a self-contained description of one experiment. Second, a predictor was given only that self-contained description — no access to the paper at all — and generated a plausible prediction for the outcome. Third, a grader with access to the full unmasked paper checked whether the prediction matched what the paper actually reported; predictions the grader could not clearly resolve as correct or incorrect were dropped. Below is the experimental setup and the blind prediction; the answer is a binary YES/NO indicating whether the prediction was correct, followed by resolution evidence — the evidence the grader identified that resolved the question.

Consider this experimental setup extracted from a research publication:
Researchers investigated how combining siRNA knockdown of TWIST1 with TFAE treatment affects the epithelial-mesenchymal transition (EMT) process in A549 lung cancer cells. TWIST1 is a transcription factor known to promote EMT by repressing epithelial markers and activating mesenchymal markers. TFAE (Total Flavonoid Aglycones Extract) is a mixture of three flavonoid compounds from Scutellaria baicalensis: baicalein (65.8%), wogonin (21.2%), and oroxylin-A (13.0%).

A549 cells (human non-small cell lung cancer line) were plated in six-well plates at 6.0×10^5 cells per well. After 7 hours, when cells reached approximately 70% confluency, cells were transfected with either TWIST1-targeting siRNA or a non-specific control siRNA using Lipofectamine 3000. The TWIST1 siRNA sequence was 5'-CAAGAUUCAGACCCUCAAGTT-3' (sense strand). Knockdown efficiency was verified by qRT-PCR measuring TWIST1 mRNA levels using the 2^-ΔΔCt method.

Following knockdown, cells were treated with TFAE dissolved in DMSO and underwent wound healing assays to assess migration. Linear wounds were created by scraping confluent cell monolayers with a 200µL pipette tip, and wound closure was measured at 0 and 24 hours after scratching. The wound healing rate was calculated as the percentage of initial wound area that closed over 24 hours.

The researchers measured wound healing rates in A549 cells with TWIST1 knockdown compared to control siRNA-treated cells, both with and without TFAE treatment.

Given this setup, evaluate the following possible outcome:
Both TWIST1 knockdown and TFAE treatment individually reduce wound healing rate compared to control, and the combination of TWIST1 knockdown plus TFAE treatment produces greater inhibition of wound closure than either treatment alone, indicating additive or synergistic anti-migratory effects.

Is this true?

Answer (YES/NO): YES